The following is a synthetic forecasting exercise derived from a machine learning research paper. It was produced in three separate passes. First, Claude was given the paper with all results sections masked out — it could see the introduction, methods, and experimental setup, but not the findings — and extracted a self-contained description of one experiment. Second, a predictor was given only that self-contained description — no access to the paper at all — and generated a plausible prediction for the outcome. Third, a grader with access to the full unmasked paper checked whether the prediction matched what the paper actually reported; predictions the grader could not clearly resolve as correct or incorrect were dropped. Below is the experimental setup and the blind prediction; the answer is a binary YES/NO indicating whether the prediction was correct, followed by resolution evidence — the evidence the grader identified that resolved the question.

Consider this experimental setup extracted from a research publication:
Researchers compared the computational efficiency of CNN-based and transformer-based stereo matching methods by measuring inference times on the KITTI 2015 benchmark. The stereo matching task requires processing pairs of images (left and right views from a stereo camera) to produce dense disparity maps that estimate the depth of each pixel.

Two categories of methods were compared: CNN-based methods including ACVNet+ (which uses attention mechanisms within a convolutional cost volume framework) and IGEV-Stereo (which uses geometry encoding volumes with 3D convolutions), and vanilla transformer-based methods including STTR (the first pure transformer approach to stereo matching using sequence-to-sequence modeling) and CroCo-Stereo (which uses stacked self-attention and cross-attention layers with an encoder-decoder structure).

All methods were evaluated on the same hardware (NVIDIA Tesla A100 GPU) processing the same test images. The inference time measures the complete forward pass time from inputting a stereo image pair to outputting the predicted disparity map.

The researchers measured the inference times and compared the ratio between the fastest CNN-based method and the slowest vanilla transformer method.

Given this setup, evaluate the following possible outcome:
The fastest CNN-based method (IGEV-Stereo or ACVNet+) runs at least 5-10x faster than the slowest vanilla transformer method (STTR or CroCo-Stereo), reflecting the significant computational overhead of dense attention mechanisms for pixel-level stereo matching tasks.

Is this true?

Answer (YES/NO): NO